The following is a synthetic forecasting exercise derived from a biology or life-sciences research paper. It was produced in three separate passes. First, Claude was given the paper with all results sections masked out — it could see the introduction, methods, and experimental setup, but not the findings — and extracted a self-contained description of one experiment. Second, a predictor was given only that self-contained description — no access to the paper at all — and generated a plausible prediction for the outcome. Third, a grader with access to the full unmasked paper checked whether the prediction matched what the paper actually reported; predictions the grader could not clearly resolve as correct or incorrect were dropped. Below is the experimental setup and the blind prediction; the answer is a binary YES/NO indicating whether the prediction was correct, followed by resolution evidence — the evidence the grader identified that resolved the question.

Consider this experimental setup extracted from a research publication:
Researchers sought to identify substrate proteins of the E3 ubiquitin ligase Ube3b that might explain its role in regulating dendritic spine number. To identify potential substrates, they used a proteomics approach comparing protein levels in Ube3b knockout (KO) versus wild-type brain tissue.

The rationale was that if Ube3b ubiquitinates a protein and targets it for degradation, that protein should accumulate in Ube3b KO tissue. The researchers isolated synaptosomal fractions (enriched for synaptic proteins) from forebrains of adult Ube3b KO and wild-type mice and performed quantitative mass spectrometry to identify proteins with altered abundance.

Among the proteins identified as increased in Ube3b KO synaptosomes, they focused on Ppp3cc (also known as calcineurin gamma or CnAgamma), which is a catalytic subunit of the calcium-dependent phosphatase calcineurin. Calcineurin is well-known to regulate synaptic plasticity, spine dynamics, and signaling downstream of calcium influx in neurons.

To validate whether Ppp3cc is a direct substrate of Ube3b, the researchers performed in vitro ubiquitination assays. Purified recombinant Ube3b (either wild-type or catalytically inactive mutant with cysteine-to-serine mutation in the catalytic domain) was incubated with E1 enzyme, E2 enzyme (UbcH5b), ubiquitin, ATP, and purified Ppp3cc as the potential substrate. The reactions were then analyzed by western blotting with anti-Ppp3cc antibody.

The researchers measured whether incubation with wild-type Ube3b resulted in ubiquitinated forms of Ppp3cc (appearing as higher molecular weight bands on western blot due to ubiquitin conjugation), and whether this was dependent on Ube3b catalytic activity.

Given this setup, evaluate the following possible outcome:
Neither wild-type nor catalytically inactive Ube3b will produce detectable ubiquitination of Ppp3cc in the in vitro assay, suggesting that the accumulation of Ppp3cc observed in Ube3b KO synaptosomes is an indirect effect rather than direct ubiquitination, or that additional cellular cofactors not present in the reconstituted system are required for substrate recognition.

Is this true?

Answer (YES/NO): NO